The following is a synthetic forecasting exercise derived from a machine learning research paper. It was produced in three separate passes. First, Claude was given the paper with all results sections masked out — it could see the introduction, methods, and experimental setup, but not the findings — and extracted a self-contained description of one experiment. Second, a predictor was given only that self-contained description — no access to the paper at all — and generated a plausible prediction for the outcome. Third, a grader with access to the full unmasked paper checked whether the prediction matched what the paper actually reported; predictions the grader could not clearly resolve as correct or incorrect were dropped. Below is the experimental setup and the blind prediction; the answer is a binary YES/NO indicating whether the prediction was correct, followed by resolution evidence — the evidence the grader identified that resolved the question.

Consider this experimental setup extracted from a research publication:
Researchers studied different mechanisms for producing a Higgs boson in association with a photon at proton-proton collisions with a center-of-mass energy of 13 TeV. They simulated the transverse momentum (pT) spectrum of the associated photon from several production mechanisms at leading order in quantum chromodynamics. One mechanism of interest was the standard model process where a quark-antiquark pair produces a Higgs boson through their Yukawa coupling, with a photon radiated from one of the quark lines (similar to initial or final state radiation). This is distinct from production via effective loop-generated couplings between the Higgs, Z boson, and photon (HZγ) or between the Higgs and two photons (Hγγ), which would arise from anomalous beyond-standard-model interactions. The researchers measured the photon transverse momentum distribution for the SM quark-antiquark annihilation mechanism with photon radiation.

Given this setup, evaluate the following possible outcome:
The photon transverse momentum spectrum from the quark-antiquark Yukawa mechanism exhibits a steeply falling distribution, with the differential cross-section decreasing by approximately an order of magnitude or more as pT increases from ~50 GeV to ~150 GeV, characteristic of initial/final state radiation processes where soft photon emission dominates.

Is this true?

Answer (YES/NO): NO